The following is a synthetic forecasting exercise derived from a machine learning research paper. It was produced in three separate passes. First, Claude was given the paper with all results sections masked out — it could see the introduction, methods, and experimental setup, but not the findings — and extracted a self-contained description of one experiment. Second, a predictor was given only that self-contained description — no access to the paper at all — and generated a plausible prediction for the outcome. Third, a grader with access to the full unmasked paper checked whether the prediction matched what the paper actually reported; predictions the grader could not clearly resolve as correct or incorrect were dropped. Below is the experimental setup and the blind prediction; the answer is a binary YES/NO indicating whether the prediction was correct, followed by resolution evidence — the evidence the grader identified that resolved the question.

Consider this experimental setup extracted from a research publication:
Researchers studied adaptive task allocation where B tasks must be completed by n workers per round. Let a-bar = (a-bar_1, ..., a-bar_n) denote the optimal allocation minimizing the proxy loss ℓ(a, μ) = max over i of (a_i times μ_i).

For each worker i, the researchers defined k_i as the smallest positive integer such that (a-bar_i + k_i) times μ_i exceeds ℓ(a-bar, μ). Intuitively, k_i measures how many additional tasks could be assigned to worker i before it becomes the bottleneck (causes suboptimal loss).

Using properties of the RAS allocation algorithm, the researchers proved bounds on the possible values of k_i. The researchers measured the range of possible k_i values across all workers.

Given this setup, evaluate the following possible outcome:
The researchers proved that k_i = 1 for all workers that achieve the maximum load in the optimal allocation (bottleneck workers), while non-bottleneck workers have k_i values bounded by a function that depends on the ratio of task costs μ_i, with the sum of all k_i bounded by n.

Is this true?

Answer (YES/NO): NO